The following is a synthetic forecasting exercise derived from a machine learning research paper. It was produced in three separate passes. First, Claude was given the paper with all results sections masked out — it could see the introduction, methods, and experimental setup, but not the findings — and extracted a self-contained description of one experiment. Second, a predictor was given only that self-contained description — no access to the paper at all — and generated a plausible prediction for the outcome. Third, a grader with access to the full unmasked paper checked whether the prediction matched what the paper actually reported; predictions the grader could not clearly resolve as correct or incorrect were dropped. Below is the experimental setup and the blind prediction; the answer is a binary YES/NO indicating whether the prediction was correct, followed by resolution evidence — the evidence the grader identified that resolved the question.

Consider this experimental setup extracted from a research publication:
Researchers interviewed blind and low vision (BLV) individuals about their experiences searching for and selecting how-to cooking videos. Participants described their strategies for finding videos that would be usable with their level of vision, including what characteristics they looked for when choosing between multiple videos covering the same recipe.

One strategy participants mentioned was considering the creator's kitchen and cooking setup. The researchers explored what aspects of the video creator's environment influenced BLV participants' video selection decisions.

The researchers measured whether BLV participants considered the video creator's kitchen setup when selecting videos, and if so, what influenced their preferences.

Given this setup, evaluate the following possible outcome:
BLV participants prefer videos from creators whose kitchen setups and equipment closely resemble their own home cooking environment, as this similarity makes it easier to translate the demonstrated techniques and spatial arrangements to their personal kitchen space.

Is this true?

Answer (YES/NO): YES